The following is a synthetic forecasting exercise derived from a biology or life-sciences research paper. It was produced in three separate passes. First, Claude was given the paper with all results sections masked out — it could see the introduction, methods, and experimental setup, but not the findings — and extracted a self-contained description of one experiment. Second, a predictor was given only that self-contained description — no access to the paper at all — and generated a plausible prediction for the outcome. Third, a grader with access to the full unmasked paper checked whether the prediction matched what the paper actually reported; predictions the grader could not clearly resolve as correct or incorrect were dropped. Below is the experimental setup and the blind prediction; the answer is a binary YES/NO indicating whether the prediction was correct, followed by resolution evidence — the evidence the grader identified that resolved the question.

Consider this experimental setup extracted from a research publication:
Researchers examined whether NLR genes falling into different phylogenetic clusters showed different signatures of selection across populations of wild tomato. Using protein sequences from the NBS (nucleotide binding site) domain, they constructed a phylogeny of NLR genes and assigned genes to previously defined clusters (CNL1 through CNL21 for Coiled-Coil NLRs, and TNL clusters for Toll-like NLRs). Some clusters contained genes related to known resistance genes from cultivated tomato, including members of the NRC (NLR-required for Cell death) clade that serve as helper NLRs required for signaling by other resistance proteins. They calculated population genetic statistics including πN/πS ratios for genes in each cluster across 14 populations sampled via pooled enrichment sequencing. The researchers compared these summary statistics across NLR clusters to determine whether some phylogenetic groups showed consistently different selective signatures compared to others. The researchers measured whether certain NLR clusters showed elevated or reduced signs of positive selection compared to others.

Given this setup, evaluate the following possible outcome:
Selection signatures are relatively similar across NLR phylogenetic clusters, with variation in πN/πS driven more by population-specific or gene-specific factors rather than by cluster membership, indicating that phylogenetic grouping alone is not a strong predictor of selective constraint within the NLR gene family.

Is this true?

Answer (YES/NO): NO